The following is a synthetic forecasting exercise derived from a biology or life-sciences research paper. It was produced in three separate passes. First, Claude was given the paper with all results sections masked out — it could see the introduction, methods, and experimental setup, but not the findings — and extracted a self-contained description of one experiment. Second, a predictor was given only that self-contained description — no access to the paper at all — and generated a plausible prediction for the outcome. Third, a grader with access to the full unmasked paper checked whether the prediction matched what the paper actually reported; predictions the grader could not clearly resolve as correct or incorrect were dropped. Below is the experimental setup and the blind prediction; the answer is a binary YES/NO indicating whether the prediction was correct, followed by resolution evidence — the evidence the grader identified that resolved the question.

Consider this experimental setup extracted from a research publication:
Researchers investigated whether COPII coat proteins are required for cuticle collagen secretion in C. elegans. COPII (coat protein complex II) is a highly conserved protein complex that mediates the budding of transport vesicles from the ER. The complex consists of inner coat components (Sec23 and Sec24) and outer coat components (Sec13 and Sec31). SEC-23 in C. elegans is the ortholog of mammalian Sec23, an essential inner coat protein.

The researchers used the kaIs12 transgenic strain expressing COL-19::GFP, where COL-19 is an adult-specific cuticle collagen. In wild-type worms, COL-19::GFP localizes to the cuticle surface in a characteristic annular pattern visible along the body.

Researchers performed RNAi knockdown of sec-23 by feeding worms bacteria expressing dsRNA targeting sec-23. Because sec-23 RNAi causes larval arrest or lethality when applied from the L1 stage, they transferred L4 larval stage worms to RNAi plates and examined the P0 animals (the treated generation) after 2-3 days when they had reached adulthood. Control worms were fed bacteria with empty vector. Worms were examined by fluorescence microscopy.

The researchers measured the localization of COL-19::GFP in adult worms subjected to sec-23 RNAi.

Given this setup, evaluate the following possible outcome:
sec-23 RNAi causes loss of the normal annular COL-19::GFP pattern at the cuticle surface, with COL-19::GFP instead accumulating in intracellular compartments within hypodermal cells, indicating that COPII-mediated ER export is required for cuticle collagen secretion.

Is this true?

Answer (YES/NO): YES